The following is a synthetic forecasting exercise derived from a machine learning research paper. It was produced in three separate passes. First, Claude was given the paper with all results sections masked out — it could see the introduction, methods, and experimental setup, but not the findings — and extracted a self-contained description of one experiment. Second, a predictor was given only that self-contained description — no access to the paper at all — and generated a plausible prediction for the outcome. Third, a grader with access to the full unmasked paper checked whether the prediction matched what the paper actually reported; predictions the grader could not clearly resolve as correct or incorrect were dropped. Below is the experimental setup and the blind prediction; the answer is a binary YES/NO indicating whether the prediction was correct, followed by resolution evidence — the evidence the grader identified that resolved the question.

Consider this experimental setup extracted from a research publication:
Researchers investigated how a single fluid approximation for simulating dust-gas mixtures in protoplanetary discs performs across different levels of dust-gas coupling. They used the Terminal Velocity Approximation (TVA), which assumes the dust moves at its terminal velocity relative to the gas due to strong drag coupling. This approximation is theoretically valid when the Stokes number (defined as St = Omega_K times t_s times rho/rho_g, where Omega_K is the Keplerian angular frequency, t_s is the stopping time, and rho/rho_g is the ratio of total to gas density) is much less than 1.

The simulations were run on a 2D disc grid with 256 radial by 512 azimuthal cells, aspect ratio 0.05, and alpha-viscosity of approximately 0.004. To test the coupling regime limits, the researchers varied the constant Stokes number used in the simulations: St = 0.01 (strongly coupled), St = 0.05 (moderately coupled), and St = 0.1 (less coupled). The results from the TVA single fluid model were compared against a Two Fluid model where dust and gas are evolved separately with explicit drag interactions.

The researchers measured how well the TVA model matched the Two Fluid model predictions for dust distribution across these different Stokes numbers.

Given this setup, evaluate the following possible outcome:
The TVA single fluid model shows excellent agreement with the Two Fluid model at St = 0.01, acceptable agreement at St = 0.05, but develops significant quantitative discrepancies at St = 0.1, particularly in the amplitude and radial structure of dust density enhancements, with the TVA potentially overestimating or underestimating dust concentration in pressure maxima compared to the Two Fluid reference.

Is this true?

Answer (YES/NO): YES